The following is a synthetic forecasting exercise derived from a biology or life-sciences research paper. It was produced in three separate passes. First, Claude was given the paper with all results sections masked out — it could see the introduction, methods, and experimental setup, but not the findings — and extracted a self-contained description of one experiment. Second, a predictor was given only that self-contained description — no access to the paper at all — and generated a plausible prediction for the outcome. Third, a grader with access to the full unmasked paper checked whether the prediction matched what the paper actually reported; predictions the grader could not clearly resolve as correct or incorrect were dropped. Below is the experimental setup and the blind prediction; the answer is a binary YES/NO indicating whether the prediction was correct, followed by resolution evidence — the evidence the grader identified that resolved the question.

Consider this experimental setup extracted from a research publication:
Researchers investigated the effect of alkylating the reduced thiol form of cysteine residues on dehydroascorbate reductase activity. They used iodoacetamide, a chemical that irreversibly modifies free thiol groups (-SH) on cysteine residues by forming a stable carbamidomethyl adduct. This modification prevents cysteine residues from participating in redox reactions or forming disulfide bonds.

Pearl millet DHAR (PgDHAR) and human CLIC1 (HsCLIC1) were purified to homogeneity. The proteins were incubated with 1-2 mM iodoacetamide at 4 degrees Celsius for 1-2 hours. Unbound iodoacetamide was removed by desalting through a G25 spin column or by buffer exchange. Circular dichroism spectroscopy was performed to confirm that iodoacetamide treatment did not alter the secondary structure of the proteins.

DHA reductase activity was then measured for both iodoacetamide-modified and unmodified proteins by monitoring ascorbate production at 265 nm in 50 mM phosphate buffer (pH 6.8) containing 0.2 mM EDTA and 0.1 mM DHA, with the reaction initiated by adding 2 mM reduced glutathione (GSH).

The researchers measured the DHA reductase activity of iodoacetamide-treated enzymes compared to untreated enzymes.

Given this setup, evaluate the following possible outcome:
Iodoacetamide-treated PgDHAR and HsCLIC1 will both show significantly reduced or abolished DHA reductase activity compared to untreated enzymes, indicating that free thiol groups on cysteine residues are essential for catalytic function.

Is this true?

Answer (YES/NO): YES